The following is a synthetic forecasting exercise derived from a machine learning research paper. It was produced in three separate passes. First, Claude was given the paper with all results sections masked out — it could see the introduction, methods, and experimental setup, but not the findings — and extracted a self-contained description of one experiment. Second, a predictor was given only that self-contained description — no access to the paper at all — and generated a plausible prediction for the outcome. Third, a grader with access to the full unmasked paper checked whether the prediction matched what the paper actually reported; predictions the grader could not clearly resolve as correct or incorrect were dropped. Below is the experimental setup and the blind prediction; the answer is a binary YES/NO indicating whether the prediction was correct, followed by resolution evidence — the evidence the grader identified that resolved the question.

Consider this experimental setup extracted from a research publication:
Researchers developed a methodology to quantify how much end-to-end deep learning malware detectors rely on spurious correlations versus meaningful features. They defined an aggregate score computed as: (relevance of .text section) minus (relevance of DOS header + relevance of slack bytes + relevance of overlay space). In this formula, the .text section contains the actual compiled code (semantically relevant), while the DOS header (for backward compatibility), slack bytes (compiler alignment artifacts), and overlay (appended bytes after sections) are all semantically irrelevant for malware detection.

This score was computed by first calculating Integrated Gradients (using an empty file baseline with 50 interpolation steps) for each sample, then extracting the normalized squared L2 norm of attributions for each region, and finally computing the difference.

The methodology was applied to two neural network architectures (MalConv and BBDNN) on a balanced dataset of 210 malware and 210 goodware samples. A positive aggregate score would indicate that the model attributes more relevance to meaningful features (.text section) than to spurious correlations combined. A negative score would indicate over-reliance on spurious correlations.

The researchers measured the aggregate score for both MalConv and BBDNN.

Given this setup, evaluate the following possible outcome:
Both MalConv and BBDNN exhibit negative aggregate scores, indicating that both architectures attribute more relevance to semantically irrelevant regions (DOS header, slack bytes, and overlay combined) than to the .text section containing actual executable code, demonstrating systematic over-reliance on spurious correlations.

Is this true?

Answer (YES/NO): NO